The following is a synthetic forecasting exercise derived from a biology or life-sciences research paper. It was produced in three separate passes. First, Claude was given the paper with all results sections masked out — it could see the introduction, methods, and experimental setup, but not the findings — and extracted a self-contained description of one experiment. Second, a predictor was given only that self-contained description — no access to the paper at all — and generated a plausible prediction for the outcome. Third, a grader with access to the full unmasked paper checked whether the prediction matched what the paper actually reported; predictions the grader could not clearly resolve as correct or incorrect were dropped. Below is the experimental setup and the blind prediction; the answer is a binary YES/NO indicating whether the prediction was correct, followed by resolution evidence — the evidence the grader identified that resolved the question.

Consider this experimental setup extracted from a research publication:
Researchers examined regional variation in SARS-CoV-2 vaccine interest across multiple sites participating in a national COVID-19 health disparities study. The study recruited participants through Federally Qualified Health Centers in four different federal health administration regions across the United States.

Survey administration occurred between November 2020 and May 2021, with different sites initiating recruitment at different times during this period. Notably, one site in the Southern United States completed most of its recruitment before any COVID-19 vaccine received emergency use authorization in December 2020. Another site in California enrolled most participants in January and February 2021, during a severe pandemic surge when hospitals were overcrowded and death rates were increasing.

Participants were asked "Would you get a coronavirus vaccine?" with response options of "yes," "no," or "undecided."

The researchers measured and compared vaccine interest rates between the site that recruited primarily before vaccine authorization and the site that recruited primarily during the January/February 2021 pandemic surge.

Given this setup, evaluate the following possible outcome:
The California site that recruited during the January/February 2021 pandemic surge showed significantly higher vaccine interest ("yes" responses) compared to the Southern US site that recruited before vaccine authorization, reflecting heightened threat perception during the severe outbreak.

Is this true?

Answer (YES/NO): YES